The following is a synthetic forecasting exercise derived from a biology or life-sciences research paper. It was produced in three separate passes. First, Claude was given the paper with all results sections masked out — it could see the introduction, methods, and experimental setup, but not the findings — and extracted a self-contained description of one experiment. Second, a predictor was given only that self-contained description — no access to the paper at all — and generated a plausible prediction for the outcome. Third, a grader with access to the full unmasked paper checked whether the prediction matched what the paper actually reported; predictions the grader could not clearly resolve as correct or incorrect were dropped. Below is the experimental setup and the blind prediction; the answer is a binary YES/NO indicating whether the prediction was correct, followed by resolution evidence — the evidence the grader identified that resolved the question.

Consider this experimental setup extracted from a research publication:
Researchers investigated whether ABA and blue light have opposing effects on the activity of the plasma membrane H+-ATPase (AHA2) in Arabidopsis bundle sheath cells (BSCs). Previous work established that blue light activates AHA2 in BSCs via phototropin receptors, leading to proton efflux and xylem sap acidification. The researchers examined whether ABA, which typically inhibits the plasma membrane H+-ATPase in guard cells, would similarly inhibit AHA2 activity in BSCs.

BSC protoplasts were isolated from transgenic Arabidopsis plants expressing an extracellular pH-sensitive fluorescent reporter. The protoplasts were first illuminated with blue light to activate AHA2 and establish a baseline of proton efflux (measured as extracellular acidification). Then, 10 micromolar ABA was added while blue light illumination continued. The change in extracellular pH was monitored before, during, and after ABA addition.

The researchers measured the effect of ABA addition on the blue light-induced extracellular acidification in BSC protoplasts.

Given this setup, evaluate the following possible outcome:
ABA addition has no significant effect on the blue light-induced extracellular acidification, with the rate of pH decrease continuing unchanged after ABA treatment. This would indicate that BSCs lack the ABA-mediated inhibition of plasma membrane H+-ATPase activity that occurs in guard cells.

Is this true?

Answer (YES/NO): NO